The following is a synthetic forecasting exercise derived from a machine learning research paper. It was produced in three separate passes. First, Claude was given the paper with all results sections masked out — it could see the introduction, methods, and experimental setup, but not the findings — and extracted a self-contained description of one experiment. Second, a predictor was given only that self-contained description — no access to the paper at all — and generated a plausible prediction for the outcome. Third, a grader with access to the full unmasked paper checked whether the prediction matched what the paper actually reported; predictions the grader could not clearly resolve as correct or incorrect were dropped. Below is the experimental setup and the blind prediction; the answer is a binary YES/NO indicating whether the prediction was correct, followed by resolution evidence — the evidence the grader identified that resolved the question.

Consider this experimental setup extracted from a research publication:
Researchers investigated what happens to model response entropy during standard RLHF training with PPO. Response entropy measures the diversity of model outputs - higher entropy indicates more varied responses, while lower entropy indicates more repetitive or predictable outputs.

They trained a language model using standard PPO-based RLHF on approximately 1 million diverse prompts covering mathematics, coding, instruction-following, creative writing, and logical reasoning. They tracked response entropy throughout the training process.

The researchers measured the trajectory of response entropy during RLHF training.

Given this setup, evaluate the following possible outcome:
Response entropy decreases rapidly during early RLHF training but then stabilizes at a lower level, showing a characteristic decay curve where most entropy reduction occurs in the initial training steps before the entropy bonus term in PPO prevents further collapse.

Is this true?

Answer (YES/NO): NO